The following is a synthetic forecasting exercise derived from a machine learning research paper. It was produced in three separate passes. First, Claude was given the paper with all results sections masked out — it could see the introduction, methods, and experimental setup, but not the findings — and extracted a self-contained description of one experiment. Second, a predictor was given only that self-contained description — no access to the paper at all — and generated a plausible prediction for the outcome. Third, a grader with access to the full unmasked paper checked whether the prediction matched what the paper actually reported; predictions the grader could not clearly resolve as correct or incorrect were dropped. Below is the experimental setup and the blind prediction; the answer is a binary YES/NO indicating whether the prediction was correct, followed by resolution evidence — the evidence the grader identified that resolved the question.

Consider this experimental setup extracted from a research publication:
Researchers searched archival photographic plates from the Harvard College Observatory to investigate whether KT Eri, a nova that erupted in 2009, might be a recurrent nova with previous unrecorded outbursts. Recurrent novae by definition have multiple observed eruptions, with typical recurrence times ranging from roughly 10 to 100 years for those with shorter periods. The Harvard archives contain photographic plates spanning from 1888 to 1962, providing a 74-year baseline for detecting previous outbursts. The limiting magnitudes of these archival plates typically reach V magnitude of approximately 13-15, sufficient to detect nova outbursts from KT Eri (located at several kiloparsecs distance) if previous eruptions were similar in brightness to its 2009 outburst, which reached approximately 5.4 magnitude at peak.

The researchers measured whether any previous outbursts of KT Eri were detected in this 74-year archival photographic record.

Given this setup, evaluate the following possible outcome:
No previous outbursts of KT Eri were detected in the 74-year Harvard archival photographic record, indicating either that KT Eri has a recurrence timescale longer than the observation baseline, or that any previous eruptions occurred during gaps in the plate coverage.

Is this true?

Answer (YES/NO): YES